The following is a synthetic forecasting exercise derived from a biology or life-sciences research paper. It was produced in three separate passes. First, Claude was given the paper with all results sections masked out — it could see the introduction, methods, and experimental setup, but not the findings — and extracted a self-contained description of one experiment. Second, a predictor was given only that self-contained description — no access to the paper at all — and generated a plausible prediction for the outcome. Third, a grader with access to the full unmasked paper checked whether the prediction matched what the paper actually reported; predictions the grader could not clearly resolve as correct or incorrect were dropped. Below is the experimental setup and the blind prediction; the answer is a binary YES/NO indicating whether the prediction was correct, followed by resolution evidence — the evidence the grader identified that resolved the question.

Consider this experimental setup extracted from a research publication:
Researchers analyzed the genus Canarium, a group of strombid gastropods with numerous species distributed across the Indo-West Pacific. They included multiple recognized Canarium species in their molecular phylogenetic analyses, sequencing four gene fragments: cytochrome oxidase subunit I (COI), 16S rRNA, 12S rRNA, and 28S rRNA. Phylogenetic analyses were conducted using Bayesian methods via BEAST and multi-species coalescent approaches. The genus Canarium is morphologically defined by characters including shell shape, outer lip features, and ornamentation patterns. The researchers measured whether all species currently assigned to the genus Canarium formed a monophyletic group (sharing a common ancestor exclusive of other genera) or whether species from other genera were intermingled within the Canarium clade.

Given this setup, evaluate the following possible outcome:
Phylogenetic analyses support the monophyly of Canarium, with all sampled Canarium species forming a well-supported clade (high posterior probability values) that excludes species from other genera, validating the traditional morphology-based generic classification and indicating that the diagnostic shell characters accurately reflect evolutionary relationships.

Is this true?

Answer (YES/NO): NO